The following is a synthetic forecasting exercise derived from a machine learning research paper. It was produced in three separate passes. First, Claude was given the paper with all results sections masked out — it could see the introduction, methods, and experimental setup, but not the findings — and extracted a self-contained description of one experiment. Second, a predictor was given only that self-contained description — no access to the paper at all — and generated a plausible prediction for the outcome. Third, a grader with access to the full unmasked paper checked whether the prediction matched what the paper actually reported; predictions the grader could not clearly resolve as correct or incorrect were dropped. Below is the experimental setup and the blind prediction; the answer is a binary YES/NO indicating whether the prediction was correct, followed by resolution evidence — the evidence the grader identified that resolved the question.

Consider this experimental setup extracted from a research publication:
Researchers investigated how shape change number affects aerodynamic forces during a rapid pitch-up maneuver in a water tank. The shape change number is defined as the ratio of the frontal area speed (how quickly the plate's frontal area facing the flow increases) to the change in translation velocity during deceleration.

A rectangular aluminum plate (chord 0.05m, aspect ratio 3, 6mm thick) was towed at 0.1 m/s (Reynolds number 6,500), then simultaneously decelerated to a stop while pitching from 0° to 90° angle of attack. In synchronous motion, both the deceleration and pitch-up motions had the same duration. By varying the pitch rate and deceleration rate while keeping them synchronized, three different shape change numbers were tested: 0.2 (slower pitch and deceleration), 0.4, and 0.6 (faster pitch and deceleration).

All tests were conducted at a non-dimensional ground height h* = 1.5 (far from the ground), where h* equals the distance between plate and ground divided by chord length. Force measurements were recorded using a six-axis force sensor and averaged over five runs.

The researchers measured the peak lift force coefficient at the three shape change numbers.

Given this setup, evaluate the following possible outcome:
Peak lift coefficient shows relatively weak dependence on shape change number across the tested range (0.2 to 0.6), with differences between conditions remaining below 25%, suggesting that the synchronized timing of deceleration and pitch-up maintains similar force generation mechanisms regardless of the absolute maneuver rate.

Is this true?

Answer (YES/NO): NO